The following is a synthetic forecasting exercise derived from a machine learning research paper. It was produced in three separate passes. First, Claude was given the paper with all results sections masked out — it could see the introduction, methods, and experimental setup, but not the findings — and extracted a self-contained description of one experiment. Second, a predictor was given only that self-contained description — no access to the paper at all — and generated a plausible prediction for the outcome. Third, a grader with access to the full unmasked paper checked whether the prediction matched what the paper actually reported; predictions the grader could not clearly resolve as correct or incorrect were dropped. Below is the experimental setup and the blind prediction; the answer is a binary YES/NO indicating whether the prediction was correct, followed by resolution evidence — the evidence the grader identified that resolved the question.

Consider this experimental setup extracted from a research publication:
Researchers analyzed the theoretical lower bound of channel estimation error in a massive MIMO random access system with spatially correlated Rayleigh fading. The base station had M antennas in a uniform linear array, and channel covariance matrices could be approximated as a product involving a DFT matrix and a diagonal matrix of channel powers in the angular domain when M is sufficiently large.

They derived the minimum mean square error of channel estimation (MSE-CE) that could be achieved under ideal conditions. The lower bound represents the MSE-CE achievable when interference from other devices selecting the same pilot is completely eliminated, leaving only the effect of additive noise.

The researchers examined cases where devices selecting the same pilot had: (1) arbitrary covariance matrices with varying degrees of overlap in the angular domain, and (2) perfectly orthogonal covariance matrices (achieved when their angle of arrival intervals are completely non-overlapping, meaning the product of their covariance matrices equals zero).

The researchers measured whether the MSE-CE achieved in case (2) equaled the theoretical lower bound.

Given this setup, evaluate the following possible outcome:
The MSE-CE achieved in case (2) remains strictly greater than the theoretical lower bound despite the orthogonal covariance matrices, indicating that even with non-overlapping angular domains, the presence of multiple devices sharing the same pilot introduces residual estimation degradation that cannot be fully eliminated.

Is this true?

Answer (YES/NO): NO